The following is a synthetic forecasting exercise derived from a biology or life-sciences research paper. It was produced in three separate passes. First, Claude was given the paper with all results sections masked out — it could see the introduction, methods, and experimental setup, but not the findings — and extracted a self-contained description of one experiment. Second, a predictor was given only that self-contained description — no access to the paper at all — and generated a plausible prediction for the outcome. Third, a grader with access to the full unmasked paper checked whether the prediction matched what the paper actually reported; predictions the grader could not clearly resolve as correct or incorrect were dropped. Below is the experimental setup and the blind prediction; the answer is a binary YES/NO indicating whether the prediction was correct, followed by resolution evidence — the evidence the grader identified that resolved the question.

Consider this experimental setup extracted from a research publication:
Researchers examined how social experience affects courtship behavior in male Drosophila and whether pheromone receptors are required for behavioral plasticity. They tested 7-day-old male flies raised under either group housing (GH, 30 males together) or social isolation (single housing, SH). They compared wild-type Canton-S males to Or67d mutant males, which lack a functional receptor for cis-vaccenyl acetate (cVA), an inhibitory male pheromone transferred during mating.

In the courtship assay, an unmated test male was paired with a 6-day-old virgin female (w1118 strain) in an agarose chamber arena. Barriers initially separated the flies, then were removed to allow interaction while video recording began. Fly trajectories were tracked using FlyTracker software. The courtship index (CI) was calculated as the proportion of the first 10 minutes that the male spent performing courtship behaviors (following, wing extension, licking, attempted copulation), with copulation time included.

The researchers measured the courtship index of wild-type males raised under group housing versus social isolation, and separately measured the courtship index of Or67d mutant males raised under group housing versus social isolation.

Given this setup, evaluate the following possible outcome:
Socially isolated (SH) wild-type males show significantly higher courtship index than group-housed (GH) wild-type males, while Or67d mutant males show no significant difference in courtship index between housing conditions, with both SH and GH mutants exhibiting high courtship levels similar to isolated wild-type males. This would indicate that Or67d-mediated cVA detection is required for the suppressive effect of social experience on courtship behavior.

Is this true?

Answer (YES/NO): NO